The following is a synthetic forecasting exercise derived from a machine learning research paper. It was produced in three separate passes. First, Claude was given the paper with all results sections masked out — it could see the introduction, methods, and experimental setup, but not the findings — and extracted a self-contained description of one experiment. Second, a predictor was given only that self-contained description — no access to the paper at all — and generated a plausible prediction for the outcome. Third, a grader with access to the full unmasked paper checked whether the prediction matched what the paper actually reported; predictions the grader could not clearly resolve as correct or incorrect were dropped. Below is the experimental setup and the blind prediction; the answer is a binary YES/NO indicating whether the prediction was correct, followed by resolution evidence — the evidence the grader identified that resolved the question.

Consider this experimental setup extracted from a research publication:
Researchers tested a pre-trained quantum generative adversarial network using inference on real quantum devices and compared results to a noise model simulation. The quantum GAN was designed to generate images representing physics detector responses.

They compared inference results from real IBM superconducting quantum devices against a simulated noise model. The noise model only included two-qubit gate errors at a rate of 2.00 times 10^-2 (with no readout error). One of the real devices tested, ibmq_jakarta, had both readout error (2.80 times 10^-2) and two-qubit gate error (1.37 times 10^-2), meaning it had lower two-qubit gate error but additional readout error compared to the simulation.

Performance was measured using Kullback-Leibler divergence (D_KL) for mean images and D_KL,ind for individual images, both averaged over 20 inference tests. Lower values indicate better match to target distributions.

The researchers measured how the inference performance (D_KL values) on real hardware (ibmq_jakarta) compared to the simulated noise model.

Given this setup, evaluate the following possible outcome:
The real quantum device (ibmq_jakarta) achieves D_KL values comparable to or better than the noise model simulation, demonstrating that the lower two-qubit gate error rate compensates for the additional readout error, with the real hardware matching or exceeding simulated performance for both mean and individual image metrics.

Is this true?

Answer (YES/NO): NO